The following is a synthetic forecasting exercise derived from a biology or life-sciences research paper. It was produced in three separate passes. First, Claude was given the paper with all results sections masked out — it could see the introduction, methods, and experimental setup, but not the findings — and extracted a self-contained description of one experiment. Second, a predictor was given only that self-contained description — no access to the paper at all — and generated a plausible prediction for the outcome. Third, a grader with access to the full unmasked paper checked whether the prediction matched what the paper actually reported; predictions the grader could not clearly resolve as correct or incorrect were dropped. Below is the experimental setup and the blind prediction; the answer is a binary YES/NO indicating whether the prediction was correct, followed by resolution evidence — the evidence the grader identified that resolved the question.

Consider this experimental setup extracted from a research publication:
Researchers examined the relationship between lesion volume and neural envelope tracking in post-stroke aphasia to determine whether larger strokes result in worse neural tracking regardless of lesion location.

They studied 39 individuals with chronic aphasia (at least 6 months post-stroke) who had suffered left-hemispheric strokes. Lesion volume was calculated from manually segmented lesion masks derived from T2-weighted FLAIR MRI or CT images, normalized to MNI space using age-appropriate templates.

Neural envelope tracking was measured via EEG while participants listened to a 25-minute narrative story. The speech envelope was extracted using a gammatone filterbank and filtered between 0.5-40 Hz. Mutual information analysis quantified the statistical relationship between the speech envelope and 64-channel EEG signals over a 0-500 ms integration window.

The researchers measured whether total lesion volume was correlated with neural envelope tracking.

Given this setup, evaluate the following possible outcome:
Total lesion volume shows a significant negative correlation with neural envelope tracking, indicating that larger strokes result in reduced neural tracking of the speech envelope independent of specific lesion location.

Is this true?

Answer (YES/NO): NO